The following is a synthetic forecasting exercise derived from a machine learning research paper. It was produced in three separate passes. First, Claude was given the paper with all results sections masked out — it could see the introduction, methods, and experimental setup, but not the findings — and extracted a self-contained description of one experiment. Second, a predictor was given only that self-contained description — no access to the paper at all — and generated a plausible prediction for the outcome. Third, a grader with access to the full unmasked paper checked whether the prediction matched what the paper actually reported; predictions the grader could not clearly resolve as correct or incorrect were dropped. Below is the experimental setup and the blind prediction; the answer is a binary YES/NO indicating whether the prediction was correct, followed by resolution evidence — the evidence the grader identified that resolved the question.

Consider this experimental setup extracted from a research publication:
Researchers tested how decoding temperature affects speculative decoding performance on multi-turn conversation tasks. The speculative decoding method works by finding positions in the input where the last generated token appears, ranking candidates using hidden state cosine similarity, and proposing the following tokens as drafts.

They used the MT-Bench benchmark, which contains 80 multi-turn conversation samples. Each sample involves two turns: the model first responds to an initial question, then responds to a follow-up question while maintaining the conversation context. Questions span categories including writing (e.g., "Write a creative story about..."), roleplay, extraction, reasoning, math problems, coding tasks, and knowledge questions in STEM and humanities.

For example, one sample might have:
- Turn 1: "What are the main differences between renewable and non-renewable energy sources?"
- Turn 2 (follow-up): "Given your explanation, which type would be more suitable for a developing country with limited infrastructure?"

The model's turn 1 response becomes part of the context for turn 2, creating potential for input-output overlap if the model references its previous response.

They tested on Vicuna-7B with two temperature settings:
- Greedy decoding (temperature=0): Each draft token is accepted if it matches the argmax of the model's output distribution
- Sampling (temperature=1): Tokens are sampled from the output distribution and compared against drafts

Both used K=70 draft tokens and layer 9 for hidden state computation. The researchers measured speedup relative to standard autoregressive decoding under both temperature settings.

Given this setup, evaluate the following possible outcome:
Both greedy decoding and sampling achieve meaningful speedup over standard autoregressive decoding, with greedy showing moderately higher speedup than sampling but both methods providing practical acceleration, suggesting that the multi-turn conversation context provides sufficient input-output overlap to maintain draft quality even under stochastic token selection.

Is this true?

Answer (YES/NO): YES